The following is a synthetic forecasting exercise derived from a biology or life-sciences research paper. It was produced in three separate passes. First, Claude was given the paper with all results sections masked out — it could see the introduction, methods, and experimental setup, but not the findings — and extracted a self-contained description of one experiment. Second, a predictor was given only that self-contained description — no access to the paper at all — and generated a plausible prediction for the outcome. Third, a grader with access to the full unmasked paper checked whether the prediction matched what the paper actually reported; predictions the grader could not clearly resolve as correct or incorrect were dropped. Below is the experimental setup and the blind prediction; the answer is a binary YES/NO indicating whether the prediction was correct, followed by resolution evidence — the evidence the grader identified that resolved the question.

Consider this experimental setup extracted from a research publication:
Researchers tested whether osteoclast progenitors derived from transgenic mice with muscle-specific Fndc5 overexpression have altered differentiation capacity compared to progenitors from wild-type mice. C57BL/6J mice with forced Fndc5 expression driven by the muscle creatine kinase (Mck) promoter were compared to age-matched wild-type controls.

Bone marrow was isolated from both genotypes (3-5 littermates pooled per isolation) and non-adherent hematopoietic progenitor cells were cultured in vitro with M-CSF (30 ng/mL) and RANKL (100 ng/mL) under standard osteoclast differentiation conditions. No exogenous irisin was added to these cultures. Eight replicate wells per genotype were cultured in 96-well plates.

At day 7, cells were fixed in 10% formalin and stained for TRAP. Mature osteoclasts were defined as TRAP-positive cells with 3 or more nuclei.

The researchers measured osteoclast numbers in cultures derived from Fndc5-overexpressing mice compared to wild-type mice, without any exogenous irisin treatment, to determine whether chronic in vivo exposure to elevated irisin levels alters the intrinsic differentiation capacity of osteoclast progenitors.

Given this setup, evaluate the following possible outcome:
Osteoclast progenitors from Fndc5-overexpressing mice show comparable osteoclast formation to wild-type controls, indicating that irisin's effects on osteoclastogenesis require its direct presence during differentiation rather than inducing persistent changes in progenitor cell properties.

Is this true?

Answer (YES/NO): NO